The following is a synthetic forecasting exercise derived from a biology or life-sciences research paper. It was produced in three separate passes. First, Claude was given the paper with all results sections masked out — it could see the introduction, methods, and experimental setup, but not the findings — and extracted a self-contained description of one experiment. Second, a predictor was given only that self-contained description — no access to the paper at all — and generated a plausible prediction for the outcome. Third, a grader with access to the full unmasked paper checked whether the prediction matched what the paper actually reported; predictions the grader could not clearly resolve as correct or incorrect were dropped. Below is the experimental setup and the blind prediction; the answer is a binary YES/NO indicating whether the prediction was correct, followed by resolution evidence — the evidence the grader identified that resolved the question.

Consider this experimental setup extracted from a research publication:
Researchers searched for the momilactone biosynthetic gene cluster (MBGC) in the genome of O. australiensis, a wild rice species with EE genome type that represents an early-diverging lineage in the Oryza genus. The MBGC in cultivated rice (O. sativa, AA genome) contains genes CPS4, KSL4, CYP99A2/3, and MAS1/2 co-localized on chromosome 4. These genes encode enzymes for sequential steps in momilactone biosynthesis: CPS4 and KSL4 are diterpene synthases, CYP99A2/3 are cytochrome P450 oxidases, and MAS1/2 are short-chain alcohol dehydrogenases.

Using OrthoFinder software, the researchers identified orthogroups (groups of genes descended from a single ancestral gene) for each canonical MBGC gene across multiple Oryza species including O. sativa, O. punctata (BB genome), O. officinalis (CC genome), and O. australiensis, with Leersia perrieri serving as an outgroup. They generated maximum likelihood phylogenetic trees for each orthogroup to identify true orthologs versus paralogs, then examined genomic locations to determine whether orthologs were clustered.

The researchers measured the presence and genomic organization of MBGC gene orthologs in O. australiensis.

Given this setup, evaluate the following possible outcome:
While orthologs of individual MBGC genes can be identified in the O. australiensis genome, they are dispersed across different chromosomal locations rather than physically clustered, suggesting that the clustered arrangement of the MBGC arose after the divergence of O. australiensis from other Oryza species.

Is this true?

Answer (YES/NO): NO